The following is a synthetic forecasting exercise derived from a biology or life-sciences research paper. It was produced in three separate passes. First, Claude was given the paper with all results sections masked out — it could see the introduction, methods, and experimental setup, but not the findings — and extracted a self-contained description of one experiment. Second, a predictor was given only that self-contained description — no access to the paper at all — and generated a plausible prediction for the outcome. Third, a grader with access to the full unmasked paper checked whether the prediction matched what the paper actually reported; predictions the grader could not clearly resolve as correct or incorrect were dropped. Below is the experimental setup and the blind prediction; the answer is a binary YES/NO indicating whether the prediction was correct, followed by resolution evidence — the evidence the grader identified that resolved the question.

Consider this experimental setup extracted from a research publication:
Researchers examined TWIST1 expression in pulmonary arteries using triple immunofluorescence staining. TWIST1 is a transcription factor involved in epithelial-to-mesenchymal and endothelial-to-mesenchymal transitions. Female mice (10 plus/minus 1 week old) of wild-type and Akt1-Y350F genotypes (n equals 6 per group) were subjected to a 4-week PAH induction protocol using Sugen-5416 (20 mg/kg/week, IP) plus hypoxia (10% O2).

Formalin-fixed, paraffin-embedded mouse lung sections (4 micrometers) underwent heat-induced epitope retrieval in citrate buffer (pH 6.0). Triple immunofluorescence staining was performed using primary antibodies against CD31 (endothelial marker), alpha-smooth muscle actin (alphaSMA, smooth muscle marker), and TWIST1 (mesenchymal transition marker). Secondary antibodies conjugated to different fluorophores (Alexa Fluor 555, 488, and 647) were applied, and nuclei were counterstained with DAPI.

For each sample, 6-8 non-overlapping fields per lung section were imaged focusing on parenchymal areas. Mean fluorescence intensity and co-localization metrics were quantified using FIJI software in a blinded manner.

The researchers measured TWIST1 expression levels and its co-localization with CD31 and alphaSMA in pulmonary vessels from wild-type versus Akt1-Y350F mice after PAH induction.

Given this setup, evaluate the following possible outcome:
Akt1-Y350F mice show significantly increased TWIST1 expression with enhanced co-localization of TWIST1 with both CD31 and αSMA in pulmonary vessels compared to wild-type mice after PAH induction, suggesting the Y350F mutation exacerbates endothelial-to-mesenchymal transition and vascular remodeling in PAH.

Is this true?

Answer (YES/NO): NO